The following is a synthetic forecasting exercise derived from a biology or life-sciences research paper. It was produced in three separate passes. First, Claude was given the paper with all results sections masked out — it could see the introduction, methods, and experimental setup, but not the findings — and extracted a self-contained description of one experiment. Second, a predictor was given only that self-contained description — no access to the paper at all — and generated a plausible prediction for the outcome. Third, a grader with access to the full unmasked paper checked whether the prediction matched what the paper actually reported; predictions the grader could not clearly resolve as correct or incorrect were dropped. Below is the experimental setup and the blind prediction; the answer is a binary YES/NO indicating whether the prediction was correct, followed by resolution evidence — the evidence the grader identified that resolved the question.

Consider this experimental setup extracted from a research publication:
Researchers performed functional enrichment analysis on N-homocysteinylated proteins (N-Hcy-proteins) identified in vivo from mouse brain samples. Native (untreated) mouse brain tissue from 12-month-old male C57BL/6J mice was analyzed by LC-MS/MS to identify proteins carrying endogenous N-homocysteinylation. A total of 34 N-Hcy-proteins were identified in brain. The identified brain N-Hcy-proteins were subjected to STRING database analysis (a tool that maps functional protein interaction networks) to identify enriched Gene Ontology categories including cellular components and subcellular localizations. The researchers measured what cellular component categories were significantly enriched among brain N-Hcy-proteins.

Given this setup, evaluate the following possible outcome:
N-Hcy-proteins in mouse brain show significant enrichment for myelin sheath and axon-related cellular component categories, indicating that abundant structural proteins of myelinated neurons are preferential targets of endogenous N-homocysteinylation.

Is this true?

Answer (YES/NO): NO